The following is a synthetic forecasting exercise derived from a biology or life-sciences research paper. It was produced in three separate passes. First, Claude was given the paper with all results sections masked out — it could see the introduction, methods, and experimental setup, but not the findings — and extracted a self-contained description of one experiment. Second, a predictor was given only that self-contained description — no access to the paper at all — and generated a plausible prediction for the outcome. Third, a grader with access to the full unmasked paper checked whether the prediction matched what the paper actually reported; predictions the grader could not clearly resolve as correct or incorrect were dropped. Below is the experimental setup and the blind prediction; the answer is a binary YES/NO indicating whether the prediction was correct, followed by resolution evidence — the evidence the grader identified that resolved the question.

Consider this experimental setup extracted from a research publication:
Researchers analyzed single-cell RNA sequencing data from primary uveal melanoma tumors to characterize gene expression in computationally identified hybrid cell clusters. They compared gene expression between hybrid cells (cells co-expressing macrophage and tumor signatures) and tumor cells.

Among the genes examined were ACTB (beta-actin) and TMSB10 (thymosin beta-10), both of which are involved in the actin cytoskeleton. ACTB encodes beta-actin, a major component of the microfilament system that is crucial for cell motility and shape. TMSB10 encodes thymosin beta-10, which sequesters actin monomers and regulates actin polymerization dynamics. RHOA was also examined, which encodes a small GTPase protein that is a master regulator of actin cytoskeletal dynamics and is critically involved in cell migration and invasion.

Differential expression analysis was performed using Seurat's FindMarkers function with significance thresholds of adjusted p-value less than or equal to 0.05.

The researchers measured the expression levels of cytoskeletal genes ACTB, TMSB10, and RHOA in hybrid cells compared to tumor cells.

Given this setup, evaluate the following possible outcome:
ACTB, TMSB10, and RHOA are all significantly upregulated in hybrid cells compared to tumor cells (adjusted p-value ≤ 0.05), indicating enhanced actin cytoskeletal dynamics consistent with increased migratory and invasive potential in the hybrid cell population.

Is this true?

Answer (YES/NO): YES